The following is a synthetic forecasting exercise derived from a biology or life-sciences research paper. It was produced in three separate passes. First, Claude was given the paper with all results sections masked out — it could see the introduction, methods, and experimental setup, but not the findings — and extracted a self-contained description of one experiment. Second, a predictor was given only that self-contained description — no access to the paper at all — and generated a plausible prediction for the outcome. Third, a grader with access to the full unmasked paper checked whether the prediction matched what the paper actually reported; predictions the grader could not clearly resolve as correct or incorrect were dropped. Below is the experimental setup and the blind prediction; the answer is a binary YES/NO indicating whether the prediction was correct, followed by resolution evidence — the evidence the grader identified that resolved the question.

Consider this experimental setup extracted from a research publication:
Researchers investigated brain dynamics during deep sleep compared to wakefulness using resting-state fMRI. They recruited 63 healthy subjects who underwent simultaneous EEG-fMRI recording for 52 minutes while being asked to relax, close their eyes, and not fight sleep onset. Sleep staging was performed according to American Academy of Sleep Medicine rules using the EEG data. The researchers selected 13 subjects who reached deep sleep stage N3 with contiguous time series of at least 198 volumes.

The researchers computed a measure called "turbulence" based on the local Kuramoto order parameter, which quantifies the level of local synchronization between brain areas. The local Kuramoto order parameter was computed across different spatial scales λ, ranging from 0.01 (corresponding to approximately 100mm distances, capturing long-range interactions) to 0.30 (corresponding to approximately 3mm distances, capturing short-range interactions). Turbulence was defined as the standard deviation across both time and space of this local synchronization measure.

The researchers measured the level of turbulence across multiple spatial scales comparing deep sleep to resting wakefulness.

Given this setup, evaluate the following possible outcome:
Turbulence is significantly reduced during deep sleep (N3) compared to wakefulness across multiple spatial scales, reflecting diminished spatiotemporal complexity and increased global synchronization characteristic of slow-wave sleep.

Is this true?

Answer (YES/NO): YES